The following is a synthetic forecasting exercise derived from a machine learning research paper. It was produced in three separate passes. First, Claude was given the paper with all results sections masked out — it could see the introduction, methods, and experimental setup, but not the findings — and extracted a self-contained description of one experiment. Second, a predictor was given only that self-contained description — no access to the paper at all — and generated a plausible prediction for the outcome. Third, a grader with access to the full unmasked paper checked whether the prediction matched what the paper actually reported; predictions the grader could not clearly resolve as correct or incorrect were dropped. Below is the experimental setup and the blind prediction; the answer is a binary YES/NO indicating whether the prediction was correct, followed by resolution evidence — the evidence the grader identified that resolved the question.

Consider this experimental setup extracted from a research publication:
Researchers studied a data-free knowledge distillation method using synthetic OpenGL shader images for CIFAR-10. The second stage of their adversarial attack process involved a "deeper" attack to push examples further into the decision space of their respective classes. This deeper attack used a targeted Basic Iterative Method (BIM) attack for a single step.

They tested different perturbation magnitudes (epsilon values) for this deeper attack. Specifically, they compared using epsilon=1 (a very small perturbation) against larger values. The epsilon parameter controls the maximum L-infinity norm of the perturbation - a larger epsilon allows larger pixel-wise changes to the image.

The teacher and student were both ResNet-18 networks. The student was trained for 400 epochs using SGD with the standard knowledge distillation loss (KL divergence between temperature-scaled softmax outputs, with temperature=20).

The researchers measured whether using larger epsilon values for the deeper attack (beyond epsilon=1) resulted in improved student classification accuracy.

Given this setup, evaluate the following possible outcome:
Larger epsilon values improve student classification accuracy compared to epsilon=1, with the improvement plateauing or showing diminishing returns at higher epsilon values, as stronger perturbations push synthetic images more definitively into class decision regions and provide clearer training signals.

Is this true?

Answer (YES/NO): NO